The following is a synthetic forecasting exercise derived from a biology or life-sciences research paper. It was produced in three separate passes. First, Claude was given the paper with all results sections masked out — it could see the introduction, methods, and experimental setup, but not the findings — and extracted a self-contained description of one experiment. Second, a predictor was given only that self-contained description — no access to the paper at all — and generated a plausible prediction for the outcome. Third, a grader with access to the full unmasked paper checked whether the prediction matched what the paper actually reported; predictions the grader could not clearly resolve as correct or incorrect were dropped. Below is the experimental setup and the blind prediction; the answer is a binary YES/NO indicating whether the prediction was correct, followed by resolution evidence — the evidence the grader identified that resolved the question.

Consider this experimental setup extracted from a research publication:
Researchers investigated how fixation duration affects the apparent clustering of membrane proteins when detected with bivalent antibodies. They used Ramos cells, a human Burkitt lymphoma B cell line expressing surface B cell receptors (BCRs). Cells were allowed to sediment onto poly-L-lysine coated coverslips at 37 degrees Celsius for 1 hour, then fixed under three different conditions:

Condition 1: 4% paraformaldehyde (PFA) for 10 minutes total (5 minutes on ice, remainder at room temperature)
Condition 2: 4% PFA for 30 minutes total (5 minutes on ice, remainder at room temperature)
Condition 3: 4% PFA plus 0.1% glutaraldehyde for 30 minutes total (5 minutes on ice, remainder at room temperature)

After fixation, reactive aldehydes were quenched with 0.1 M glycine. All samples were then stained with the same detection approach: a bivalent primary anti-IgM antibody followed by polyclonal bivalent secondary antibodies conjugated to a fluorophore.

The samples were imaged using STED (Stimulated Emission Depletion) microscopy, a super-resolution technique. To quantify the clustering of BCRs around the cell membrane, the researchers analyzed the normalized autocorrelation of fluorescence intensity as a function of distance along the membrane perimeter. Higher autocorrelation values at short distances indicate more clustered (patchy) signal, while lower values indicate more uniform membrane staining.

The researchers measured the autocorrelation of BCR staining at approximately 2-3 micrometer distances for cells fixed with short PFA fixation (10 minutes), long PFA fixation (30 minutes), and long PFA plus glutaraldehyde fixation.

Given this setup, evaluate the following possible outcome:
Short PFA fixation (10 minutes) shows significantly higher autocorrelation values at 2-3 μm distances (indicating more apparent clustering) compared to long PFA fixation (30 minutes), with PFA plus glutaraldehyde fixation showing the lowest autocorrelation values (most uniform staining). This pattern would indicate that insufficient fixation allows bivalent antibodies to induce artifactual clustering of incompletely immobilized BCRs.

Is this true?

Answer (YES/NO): NO